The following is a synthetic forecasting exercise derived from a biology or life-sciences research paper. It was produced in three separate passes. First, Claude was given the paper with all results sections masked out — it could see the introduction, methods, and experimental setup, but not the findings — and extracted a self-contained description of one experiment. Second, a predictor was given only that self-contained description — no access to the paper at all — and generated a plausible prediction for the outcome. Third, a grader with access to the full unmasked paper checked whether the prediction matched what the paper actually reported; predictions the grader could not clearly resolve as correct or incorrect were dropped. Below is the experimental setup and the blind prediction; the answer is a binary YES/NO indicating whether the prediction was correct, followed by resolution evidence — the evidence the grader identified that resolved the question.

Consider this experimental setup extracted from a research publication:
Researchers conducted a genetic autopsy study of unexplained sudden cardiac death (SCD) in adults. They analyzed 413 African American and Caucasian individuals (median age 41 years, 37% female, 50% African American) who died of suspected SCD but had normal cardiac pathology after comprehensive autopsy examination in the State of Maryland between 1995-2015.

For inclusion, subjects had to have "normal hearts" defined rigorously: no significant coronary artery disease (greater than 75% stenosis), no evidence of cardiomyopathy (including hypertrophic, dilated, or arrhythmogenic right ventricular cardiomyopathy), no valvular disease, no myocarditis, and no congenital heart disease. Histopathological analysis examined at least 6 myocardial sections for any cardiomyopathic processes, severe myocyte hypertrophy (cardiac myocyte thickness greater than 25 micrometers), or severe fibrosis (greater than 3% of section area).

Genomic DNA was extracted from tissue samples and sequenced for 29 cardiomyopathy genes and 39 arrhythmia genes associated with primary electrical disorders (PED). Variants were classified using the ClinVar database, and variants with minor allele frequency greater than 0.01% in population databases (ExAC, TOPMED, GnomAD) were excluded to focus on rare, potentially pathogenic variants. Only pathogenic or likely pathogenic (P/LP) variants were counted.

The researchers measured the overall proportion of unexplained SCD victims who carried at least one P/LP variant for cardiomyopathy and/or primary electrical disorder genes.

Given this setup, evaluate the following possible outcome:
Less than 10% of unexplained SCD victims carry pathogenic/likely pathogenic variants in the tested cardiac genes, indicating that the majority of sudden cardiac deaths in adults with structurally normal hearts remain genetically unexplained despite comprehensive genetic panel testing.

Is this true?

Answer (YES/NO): NO